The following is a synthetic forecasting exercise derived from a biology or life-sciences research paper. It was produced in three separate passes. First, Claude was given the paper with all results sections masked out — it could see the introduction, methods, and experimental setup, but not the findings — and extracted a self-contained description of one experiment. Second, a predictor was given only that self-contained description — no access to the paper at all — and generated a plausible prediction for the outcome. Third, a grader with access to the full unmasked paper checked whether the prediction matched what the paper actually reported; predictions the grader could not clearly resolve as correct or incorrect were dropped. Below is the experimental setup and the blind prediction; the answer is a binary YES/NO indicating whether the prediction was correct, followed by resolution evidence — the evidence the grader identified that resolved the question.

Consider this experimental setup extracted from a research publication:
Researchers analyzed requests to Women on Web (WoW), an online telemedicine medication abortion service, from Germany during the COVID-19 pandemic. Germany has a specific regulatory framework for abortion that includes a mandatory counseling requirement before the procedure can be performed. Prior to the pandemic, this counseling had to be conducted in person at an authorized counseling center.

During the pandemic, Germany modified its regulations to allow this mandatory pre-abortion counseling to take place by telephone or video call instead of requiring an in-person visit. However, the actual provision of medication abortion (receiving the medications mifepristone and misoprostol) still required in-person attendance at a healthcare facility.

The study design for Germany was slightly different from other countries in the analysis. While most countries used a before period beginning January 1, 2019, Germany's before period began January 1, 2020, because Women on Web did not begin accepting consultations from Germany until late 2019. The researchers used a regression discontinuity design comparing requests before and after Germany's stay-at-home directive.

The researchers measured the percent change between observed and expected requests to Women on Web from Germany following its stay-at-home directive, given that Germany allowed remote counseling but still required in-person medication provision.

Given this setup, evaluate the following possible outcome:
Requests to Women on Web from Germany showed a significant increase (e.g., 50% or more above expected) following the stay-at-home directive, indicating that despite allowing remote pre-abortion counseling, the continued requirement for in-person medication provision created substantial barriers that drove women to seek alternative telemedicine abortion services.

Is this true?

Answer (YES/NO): NO